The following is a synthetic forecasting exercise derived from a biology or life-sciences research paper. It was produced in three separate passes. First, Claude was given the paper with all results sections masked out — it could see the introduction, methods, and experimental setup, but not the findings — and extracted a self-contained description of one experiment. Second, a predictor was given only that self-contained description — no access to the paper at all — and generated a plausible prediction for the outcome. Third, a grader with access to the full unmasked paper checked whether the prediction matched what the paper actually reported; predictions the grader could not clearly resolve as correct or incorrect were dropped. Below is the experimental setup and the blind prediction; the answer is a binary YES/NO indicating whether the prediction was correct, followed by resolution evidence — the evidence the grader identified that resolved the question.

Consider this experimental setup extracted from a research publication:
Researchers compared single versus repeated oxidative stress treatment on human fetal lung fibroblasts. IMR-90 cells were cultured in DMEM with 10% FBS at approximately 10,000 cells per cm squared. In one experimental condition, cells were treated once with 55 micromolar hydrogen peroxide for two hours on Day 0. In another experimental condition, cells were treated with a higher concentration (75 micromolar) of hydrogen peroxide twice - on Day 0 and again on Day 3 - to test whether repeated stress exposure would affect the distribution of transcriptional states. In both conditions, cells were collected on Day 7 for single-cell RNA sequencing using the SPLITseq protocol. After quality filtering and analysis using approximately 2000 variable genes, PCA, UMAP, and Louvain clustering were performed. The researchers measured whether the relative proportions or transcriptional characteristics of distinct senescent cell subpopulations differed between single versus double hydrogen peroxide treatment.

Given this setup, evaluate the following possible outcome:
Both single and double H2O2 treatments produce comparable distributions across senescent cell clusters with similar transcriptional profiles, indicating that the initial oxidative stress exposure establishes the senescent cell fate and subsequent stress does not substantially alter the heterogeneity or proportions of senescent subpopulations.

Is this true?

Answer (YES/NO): YES